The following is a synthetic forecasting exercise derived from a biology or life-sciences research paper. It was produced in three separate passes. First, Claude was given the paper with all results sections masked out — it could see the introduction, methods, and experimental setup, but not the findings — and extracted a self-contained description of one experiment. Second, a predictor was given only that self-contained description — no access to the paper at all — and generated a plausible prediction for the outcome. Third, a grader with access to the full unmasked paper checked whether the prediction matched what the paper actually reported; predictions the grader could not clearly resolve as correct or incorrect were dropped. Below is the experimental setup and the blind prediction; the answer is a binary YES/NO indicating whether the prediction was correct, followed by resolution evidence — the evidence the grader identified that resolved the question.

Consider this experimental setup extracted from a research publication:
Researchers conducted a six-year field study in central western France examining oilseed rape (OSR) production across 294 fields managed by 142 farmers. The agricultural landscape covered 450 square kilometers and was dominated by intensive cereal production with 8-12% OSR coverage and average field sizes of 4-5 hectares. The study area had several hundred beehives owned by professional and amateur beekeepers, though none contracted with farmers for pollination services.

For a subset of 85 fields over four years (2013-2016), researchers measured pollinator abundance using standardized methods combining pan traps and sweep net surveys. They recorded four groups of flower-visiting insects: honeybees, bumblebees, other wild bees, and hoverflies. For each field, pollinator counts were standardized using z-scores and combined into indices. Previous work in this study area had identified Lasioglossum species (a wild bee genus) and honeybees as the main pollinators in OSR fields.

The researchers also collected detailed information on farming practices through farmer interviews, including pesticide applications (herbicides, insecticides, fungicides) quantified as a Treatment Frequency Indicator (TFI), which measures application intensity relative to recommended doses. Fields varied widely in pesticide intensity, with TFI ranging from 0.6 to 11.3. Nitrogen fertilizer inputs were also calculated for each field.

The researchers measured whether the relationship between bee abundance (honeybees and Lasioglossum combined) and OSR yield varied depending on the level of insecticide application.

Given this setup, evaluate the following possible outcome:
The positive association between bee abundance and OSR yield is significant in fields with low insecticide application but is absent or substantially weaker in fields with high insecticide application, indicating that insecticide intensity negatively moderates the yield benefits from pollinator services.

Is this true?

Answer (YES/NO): YES